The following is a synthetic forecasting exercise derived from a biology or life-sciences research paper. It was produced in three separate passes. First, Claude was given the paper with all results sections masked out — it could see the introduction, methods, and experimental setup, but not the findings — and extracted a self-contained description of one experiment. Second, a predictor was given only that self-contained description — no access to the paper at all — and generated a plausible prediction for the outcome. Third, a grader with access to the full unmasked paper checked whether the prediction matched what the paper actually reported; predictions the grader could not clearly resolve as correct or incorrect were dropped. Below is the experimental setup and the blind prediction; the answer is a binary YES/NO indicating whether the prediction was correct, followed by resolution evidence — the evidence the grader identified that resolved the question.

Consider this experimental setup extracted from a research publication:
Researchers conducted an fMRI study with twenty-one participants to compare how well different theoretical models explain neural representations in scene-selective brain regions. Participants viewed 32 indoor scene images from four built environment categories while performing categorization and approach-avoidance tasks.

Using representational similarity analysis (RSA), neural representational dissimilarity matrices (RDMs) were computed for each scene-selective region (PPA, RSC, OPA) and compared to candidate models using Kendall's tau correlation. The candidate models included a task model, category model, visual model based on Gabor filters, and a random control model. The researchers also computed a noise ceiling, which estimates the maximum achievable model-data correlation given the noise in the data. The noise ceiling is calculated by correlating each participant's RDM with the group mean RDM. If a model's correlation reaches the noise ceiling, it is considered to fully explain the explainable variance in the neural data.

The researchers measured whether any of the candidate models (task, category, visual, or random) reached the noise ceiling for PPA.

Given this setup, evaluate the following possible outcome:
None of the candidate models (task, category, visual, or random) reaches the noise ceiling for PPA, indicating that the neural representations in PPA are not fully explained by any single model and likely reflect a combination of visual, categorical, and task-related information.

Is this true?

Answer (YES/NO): YES